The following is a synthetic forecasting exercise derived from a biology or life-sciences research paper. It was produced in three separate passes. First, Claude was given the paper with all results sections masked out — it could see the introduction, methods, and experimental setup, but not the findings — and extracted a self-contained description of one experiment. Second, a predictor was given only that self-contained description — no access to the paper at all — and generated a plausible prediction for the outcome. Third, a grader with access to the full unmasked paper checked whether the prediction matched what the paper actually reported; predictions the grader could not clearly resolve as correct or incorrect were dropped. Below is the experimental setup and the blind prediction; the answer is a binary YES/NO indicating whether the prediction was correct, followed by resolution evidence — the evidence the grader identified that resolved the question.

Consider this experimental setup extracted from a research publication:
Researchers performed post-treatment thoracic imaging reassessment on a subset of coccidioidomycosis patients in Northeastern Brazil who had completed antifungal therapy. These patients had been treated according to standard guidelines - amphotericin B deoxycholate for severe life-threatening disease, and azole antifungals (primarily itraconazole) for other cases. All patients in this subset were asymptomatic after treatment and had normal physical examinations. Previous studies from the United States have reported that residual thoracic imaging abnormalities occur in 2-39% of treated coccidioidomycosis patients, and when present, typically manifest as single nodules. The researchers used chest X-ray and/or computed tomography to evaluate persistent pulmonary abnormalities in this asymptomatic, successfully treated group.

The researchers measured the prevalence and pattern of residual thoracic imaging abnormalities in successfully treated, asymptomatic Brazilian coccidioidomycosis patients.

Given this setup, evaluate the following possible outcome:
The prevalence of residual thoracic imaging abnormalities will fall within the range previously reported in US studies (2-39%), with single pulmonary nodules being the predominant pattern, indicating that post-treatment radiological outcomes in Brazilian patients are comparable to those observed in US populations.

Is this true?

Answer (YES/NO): NO